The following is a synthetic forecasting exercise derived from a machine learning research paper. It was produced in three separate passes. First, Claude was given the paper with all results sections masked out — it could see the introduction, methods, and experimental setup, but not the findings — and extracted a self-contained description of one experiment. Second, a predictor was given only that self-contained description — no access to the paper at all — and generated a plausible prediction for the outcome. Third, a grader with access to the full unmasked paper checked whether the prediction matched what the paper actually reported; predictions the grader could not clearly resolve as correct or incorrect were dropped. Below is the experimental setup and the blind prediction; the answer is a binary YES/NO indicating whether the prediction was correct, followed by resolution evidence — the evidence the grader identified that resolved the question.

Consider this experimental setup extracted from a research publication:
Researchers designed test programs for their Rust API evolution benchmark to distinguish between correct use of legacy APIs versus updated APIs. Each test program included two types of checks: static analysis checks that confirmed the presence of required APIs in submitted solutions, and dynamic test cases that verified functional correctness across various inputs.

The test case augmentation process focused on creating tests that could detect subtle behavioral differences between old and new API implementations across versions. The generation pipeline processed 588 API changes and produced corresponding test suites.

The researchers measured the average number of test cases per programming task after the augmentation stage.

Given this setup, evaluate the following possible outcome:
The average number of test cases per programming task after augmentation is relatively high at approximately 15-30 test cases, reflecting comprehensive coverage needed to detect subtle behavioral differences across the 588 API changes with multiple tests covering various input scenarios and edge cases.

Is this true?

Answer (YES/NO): NO